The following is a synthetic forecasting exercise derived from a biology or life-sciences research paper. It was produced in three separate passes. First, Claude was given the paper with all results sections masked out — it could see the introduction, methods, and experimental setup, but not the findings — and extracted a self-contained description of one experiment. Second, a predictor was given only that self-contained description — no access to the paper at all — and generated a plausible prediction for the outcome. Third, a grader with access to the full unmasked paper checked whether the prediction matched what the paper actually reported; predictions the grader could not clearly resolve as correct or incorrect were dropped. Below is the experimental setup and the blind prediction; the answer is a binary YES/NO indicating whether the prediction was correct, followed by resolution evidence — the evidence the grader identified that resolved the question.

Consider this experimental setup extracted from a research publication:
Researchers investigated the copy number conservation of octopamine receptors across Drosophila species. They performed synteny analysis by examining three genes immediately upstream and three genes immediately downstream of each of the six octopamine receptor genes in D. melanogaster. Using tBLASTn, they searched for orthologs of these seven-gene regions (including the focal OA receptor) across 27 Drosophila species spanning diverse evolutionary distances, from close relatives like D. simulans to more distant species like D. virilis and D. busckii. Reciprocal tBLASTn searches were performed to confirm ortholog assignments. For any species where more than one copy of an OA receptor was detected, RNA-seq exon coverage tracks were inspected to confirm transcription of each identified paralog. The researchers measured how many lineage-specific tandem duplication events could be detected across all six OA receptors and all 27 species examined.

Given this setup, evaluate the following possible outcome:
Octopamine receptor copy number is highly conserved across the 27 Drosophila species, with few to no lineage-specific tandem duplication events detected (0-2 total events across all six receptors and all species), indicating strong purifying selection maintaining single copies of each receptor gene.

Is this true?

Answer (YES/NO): YES